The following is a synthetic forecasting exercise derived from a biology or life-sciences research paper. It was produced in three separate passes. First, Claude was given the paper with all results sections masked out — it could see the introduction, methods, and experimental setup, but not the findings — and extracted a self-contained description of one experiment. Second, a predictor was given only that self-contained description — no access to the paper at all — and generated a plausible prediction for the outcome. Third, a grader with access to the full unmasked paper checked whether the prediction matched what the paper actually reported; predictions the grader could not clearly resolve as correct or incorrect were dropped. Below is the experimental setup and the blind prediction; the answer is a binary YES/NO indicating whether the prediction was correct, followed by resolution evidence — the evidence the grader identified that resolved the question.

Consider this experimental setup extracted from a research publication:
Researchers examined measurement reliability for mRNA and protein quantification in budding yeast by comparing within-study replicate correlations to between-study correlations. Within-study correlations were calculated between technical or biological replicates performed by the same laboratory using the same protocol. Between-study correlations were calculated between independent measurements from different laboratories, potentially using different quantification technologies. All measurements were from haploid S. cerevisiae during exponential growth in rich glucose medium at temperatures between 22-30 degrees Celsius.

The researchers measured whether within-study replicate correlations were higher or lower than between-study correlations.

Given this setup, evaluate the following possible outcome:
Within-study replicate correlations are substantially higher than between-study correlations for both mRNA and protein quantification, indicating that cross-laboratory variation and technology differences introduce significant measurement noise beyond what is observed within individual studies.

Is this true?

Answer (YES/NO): YES